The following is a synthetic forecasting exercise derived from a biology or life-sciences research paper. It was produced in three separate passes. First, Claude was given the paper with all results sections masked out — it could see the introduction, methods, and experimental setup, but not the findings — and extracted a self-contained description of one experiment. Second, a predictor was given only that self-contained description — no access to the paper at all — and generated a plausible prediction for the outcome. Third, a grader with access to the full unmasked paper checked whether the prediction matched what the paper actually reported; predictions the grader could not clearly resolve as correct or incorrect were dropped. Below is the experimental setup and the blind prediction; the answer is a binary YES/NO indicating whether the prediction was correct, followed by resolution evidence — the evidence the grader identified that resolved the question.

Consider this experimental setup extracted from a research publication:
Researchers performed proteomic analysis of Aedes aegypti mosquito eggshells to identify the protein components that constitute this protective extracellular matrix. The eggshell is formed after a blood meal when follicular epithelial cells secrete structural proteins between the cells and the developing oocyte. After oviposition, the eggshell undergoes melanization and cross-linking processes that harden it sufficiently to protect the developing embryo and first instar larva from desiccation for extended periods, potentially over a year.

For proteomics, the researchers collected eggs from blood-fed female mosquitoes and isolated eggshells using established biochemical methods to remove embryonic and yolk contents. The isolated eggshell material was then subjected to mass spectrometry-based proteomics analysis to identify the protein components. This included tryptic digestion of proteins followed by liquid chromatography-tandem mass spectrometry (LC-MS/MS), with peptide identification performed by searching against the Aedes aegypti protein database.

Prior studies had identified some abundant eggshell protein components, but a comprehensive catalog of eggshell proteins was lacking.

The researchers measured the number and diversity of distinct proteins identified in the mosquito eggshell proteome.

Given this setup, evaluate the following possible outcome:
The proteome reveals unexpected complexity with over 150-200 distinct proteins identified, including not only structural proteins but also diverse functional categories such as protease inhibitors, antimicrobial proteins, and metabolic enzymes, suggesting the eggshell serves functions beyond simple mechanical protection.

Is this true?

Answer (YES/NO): NO